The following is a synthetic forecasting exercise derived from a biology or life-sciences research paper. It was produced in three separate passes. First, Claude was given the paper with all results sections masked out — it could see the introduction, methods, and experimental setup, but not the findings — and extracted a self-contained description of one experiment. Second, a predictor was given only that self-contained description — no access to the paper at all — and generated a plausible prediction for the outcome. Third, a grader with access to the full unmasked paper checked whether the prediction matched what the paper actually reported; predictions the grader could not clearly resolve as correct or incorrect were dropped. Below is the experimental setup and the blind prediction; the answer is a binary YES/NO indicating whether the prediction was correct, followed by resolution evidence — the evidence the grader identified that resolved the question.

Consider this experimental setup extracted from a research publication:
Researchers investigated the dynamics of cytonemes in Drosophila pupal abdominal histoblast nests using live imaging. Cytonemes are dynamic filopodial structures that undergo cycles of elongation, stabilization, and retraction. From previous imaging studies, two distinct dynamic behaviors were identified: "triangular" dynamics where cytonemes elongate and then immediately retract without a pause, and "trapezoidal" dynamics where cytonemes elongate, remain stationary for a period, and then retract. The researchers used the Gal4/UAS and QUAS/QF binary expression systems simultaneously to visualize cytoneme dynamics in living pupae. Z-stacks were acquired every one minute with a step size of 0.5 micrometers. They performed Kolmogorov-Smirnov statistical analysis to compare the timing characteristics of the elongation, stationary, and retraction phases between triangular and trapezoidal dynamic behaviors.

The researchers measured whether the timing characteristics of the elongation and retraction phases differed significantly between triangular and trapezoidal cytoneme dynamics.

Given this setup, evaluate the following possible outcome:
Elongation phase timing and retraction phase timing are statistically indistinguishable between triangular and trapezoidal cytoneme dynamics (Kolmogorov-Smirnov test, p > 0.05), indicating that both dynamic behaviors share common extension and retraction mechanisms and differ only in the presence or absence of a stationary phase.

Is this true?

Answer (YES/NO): NO